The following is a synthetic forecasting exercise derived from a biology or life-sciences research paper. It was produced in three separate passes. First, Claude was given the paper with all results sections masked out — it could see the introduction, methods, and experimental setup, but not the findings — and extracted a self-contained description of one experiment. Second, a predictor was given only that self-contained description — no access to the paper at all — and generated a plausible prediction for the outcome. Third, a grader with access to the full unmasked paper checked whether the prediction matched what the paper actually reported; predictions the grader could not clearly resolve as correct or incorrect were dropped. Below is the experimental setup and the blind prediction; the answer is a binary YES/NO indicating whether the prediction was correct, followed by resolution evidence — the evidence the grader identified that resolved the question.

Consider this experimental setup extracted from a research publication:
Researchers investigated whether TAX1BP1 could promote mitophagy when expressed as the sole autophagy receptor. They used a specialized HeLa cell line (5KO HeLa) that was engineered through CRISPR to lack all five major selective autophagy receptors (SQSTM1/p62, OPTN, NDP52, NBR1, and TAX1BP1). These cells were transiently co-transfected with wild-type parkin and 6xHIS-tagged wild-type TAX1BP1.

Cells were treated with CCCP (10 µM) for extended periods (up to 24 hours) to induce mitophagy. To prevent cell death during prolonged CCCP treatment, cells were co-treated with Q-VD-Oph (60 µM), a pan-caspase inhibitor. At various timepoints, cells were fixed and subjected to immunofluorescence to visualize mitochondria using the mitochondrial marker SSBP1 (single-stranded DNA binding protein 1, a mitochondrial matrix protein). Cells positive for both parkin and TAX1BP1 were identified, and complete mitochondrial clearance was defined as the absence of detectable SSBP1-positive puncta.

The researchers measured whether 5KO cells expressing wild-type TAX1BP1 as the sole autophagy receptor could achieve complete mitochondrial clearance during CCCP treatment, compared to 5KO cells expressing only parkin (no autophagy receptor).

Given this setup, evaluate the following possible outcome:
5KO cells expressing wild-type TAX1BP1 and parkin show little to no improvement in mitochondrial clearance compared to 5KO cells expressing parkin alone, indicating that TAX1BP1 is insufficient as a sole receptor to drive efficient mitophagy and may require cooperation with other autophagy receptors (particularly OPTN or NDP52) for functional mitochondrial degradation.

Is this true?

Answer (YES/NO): NO